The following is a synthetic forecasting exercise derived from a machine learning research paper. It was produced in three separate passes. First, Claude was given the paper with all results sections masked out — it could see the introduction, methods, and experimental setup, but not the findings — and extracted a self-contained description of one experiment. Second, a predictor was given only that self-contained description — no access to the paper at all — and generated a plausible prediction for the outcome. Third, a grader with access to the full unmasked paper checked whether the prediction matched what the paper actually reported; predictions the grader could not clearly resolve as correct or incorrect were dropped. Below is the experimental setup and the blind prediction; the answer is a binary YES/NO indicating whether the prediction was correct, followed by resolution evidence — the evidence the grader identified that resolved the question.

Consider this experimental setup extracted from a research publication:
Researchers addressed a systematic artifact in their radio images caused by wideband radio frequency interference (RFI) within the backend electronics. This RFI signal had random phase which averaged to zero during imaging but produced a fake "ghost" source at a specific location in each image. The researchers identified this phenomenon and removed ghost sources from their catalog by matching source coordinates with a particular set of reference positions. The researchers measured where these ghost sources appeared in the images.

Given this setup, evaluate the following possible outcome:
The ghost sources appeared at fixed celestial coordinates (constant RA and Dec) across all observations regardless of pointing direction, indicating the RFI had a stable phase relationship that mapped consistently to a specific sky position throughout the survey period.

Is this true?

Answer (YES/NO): NO